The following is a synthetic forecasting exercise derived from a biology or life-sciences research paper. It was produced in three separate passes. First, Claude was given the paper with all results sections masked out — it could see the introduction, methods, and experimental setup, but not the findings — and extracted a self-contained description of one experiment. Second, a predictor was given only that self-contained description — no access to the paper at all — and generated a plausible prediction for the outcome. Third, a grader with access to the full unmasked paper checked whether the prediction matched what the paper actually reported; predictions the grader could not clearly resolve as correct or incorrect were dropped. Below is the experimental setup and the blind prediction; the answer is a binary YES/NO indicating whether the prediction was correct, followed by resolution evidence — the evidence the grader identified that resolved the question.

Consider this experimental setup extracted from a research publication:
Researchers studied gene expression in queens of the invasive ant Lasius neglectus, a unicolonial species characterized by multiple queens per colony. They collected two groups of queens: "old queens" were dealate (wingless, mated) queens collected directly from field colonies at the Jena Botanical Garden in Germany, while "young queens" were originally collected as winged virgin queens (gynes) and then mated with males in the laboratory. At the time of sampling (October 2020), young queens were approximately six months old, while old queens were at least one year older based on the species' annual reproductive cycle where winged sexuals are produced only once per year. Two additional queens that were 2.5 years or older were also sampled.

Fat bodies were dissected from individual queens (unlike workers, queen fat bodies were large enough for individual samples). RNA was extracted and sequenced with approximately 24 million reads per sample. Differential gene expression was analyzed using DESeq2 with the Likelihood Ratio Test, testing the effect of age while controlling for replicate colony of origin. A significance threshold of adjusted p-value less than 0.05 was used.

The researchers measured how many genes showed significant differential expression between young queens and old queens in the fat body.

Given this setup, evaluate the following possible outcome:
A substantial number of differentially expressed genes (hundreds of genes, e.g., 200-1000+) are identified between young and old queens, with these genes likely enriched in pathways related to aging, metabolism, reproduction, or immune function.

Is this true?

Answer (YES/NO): NO